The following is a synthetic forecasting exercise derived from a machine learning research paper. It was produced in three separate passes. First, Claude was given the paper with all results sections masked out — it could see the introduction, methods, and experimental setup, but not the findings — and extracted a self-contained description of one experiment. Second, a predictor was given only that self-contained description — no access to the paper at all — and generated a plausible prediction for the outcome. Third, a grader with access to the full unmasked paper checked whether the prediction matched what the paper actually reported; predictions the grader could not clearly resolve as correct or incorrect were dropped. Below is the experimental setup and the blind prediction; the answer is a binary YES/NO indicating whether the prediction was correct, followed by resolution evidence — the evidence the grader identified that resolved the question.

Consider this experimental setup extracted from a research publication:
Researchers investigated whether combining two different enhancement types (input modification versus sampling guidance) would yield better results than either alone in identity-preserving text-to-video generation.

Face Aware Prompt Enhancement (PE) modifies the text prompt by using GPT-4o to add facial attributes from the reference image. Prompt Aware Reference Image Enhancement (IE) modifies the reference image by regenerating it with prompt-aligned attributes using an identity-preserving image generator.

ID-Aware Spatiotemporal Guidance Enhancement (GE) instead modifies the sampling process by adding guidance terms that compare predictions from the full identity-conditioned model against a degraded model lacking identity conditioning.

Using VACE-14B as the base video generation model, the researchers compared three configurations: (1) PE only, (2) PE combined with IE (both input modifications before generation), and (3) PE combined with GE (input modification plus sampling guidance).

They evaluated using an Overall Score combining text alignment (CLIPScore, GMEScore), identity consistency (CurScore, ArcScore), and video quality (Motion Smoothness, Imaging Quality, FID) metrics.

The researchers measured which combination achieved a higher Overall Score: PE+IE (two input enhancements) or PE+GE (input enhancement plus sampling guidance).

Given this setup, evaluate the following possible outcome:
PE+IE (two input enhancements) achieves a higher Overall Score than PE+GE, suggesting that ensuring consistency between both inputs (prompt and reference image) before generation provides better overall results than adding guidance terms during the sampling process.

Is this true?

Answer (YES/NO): NO